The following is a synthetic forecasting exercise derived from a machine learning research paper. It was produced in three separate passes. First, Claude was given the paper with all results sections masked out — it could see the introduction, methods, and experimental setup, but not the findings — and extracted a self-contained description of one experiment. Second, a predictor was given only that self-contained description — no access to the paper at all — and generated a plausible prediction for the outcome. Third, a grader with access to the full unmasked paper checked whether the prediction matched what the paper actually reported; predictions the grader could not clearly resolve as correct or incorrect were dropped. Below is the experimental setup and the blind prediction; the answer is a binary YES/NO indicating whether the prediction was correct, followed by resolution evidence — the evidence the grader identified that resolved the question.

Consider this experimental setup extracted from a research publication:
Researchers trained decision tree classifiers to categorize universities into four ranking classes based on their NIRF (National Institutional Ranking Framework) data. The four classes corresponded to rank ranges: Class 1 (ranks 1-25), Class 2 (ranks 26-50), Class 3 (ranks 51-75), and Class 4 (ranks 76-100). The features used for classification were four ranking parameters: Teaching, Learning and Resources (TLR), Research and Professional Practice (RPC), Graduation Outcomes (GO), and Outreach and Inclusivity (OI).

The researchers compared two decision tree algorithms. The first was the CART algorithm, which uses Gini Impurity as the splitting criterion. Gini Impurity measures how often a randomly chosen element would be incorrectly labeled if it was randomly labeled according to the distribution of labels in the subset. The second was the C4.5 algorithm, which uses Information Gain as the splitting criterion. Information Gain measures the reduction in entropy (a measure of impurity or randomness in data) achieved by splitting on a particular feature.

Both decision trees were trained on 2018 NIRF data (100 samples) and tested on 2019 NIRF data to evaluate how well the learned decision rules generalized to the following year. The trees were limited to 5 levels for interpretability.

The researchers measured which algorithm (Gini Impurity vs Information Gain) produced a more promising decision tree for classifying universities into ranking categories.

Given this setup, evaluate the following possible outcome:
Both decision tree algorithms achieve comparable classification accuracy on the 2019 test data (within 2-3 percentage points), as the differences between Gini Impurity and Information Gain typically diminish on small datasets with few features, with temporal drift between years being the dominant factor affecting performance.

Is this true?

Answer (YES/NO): NO